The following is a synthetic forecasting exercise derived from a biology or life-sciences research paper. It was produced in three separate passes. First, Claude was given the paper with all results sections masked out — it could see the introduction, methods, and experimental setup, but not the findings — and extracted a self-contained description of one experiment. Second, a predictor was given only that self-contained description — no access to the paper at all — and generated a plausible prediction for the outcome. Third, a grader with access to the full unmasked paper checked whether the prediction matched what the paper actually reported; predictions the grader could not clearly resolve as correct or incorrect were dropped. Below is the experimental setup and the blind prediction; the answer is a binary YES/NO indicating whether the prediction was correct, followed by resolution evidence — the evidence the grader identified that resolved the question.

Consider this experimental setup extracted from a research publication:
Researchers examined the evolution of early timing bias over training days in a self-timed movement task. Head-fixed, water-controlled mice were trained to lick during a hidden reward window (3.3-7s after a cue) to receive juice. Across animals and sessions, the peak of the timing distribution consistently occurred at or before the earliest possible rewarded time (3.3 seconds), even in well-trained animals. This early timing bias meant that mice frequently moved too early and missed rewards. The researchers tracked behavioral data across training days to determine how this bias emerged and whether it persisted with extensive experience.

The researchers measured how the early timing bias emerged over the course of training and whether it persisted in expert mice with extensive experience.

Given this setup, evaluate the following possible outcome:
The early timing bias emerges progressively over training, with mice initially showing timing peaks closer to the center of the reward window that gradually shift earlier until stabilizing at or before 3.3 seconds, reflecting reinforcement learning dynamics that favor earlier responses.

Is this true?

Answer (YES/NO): YES